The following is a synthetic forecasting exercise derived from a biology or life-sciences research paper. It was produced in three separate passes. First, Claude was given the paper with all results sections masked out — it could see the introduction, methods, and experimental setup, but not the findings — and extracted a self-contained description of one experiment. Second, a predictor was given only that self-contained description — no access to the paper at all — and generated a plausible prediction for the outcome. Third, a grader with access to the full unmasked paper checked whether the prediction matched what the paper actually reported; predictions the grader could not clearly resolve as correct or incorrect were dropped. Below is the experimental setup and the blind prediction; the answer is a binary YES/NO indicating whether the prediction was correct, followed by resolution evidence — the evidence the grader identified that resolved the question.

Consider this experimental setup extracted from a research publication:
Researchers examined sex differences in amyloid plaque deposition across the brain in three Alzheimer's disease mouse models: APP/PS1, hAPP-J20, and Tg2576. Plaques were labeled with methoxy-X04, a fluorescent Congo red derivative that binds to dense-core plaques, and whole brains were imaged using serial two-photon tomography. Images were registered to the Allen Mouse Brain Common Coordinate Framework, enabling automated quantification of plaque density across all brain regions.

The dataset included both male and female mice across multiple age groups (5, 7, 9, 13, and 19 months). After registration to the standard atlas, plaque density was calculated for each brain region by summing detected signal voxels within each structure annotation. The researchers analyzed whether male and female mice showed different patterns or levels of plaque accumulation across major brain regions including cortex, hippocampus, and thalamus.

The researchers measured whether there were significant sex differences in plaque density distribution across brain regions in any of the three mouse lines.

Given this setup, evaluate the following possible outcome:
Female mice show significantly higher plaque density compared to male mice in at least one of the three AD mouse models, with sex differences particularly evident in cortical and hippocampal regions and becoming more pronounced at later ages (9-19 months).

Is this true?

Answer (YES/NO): NO